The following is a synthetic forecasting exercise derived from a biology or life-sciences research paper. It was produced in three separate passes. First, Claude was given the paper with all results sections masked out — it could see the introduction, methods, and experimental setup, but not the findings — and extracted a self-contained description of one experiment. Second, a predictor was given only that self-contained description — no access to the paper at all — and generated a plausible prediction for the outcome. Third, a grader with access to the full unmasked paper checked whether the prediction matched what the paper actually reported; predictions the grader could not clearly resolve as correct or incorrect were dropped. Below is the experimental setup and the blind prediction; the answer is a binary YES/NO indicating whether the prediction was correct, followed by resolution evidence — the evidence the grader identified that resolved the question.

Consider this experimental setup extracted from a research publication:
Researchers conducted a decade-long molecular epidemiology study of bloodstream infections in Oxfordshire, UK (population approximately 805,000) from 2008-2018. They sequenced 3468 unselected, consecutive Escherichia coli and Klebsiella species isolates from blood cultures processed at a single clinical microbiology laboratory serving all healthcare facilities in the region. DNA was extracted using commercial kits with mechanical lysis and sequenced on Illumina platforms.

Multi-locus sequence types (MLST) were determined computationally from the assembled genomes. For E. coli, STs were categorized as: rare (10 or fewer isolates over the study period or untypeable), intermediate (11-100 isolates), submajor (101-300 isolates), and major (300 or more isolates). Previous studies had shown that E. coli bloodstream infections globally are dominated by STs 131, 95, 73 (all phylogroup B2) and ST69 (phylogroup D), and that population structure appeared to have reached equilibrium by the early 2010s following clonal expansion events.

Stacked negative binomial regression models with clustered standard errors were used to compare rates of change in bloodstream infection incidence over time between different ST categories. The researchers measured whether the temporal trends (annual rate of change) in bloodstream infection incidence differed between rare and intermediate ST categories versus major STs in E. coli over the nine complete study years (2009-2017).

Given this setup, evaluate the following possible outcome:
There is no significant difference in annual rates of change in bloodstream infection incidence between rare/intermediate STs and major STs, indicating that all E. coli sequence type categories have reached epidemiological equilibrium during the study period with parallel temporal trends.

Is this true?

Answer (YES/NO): NO